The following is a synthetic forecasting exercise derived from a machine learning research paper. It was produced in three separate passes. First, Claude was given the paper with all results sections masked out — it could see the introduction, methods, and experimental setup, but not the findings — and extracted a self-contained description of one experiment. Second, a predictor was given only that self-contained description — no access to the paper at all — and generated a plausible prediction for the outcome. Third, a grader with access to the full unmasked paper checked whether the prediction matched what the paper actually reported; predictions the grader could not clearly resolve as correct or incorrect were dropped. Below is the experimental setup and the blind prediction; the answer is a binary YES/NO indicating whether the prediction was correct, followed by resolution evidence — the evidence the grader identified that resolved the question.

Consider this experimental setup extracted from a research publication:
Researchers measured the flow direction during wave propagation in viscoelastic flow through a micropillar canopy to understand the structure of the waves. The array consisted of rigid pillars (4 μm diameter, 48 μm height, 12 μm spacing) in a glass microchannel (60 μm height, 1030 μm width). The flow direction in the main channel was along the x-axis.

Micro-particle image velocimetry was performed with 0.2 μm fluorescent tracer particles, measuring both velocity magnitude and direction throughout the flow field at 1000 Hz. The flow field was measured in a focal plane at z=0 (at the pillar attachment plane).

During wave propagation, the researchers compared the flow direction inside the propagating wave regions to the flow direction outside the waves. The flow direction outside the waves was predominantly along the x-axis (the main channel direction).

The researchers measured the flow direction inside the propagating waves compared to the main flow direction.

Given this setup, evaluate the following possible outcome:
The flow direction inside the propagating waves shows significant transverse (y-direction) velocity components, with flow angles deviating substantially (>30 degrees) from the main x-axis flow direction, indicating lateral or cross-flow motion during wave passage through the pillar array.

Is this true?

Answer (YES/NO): NO